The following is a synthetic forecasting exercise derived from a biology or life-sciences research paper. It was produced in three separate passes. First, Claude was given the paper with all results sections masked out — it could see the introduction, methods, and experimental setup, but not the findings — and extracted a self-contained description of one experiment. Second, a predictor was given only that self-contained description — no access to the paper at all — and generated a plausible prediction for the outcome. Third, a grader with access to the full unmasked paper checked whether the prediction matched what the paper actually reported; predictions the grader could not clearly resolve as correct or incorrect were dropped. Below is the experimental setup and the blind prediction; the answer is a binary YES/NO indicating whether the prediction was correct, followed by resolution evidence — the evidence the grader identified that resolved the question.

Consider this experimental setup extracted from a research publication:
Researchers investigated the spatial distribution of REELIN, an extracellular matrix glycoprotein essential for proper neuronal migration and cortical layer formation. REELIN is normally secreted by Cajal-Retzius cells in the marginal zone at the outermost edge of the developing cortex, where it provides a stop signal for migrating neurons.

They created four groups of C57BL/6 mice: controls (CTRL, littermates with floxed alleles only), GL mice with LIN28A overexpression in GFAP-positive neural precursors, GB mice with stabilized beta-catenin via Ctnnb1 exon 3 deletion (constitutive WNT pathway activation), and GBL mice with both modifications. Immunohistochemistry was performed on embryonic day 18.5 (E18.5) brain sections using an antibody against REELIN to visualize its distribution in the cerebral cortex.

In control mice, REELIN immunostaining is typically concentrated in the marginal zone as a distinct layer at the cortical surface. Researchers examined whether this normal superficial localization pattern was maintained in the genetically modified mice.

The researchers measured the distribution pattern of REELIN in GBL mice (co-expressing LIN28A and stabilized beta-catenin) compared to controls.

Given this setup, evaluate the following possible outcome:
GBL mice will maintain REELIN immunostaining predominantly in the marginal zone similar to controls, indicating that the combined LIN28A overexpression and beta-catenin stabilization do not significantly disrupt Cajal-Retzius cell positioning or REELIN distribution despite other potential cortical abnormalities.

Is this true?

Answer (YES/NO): NO